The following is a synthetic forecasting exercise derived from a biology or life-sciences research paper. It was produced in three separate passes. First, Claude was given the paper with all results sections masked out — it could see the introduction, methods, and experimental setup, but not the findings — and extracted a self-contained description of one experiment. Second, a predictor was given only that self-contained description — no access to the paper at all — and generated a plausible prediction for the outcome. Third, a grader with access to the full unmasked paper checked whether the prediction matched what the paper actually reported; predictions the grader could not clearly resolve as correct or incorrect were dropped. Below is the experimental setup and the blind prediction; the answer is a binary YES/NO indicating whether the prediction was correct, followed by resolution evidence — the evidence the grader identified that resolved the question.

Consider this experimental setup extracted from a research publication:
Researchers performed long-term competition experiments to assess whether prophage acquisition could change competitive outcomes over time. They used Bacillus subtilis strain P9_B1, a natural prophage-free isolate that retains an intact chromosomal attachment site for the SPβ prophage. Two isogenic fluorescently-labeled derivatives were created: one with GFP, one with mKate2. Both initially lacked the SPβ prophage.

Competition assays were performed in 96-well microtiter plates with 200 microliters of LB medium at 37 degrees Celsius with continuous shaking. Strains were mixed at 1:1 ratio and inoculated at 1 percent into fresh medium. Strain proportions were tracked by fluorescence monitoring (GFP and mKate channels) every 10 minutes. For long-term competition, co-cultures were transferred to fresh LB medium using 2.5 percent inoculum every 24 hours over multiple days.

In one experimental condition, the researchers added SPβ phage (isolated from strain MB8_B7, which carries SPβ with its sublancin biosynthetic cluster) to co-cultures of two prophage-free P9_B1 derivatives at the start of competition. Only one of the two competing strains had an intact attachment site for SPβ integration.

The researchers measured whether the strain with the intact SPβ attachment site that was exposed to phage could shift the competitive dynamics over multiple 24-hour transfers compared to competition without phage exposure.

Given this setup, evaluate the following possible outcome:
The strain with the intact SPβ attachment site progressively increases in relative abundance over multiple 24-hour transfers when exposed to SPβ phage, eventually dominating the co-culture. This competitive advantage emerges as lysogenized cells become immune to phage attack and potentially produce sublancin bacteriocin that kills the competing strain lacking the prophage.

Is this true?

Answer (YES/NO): YES